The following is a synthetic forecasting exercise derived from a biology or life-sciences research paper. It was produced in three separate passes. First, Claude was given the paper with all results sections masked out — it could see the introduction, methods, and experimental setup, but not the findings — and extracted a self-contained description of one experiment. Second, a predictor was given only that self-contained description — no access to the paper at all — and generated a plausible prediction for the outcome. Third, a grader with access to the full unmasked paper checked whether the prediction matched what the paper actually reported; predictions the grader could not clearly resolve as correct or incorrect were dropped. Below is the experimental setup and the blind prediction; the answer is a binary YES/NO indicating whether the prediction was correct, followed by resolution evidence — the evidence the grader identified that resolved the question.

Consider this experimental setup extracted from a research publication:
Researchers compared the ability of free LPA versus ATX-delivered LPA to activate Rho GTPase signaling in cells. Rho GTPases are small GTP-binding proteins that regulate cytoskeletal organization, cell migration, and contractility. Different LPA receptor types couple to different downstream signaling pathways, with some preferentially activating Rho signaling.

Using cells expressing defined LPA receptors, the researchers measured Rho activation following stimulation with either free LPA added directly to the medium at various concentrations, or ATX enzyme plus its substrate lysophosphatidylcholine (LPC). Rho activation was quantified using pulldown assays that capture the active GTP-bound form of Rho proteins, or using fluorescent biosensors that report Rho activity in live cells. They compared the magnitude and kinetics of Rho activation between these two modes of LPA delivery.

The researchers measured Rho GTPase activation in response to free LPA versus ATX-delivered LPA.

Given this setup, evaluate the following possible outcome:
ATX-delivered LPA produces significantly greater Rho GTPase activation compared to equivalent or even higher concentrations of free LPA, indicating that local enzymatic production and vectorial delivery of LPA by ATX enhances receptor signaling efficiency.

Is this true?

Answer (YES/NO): YES